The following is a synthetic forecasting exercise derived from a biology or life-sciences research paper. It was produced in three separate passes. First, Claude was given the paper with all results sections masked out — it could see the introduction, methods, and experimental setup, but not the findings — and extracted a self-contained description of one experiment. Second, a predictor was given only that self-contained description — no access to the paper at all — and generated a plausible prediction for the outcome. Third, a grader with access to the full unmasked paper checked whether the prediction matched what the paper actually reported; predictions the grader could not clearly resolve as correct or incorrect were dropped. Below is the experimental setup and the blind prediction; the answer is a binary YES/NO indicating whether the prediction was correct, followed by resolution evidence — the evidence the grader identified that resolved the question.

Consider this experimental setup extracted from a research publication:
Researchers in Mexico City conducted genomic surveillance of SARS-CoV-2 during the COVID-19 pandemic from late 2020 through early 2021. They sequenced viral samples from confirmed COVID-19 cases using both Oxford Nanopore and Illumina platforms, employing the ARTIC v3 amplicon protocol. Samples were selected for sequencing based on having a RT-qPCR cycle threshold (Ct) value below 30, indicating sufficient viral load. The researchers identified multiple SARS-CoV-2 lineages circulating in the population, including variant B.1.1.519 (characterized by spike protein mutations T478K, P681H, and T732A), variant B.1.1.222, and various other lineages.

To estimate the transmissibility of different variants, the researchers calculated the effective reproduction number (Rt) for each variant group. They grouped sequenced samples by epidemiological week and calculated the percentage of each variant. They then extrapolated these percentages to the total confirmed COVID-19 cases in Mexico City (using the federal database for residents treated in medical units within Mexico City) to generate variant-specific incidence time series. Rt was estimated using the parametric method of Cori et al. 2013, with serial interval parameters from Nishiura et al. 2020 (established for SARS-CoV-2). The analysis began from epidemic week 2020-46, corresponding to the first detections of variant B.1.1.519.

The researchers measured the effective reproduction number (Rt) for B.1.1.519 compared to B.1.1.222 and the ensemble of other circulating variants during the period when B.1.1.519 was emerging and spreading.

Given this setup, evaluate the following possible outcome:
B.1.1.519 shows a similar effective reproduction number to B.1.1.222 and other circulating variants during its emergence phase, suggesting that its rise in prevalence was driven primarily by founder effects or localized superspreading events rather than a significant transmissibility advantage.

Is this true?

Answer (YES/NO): NO